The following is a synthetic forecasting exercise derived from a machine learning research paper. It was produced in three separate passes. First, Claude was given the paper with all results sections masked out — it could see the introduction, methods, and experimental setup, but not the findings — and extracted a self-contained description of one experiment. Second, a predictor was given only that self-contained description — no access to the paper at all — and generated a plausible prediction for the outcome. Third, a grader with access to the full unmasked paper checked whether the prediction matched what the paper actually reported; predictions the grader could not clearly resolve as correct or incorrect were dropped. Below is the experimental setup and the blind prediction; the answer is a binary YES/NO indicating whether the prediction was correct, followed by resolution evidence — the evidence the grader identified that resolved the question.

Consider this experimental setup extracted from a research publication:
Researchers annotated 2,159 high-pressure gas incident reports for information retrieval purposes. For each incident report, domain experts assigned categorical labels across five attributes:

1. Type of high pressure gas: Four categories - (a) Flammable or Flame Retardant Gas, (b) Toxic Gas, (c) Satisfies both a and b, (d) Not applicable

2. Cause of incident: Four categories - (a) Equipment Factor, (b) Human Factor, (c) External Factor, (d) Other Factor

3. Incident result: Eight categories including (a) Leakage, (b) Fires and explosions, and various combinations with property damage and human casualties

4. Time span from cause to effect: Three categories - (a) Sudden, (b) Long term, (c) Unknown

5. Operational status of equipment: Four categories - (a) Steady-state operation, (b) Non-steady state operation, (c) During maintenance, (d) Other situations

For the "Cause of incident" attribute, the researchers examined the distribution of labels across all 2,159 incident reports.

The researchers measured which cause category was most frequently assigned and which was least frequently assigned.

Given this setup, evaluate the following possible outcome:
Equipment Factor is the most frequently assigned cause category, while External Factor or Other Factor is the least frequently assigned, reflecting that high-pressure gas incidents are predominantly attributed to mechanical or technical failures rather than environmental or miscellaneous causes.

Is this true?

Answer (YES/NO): YES